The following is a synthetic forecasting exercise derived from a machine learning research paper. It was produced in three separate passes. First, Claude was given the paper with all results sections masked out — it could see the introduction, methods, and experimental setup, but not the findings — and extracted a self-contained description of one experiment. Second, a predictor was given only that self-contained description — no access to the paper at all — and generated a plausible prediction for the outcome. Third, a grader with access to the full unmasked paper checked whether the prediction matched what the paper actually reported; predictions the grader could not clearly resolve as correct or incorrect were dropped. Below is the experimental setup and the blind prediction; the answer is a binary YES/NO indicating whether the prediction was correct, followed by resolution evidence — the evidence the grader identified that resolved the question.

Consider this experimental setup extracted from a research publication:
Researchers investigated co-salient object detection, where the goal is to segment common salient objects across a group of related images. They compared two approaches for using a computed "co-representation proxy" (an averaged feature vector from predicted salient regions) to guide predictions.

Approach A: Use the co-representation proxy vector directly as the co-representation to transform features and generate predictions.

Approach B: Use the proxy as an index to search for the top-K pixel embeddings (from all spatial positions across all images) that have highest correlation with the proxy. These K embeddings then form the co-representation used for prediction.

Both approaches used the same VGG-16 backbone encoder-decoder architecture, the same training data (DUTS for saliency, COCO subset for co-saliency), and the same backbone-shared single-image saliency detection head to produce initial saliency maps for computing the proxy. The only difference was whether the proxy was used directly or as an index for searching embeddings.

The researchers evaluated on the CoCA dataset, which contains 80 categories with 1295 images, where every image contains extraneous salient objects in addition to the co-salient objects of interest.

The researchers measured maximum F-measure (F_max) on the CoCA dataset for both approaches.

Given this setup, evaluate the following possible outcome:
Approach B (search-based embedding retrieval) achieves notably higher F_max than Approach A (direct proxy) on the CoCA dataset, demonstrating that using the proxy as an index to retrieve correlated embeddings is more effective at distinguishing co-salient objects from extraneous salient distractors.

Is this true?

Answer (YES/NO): YES